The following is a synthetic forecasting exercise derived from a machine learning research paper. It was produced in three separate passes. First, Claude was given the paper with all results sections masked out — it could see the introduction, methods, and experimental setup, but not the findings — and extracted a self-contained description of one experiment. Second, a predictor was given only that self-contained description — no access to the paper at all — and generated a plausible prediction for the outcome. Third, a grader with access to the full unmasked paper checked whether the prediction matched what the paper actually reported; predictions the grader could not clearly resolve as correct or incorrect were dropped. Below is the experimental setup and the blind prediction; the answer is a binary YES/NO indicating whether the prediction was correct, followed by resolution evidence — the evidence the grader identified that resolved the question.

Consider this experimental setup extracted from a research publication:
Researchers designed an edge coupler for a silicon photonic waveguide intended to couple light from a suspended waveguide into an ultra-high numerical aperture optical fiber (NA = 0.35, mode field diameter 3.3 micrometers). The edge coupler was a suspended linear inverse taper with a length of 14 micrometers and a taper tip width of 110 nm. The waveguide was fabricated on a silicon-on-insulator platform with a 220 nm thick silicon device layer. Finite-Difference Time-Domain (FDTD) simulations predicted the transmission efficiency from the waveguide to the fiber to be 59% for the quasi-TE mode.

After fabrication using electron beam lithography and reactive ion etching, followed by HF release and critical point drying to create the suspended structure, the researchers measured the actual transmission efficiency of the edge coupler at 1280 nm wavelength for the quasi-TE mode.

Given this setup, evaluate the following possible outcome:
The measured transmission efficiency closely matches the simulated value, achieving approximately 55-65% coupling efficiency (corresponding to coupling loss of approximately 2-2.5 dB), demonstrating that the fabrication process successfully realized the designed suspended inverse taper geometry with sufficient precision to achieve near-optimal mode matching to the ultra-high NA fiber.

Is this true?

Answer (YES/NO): NO